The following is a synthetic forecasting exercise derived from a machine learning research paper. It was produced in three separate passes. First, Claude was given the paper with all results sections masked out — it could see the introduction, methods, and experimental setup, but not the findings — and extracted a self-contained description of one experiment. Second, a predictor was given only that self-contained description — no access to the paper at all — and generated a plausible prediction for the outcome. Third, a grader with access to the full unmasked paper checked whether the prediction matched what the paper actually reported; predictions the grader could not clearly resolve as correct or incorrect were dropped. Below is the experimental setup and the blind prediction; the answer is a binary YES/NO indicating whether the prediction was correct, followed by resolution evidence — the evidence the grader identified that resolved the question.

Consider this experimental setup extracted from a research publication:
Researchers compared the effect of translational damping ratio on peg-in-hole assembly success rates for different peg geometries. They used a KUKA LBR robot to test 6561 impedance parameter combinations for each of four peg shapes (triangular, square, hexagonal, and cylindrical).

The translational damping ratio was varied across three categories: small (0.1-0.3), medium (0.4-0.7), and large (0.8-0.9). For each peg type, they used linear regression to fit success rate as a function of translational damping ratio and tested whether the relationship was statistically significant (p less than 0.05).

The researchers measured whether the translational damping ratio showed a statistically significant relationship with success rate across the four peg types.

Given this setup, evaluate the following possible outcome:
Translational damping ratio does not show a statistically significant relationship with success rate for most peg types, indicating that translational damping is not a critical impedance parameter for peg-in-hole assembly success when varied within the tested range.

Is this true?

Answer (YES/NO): YES